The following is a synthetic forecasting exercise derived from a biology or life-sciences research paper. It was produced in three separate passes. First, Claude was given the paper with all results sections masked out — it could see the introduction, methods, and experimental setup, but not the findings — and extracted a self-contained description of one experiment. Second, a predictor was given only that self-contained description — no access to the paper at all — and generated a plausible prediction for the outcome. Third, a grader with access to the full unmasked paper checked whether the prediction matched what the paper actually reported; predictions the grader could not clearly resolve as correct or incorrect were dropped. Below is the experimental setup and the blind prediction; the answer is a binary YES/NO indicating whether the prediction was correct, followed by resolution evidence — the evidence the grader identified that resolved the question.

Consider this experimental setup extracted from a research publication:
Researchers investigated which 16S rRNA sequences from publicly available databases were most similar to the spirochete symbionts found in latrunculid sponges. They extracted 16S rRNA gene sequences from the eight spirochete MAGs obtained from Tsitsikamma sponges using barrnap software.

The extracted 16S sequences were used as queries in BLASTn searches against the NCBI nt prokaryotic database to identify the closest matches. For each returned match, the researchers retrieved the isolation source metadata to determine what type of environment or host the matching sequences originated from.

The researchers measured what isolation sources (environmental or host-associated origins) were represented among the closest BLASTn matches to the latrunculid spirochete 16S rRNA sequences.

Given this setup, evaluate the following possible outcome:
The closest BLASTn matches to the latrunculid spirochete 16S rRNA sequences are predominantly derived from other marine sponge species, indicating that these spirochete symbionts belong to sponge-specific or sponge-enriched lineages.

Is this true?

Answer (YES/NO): NO